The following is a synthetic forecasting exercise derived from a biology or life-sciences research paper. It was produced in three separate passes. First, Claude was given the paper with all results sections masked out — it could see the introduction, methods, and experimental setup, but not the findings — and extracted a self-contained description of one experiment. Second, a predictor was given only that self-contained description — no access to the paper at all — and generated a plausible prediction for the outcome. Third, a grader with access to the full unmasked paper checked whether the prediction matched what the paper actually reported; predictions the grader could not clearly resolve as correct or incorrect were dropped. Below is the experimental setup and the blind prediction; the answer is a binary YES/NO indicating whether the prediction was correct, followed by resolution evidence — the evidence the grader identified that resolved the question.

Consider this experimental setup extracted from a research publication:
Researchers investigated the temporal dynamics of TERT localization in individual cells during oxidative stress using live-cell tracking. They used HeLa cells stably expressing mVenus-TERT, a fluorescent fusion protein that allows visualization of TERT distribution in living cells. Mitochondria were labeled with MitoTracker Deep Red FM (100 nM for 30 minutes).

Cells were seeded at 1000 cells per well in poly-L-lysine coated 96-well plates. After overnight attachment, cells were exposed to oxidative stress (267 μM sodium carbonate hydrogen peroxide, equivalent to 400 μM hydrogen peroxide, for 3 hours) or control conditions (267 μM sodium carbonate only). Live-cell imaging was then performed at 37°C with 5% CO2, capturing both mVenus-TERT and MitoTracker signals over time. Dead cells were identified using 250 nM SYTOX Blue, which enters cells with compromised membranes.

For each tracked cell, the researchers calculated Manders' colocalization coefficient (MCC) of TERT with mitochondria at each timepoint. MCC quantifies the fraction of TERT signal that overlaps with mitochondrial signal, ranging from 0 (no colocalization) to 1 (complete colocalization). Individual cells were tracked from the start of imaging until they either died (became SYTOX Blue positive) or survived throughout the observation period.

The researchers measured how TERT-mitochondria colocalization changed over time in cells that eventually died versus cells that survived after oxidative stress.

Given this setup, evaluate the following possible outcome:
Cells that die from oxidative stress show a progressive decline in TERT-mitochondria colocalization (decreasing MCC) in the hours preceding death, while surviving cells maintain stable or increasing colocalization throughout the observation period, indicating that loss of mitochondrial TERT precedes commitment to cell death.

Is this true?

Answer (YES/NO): NO